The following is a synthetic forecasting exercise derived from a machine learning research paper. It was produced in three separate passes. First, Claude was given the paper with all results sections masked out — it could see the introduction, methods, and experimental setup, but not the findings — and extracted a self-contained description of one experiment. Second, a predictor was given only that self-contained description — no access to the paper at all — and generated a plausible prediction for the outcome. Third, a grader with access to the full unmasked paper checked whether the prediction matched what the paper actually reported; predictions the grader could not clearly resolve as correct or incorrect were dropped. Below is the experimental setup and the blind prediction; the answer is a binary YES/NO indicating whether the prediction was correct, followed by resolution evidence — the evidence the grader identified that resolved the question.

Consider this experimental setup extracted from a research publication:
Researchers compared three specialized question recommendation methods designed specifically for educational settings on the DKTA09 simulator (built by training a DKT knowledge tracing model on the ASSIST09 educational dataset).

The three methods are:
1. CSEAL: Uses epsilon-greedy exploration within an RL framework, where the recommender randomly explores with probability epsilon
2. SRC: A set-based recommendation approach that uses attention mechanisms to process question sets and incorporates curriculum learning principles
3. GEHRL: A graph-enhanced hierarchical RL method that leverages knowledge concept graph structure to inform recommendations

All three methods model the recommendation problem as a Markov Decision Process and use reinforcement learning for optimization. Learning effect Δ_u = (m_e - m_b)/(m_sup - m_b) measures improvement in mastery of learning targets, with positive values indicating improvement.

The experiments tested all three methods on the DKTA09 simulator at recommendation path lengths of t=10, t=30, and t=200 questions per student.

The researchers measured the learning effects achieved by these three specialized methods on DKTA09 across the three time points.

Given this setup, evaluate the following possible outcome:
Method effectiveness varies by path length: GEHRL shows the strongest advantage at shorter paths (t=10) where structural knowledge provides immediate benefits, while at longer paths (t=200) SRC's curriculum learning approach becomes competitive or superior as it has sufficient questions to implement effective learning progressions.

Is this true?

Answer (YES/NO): NO